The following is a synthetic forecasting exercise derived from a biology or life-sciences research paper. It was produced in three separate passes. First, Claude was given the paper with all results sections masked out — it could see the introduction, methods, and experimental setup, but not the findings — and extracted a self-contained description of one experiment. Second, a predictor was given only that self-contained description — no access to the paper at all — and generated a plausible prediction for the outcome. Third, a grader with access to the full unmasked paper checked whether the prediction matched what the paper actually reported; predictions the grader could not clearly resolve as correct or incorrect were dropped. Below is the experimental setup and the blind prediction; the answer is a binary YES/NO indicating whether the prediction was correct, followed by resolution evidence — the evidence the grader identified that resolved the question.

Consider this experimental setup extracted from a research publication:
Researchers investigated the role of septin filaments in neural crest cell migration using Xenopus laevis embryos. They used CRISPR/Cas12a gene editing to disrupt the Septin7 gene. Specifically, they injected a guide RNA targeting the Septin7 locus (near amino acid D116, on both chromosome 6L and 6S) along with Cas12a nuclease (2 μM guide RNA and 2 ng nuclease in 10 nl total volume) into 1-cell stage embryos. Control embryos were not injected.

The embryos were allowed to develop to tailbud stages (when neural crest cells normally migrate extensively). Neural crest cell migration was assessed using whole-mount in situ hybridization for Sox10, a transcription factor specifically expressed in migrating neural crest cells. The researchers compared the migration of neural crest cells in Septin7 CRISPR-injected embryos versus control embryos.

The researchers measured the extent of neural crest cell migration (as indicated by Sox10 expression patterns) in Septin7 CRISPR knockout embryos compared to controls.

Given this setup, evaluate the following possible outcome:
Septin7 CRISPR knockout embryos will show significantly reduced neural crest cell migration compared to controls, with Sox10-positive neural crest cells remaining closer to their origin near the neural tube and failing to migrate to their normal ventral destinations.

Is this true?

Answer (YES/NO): YES